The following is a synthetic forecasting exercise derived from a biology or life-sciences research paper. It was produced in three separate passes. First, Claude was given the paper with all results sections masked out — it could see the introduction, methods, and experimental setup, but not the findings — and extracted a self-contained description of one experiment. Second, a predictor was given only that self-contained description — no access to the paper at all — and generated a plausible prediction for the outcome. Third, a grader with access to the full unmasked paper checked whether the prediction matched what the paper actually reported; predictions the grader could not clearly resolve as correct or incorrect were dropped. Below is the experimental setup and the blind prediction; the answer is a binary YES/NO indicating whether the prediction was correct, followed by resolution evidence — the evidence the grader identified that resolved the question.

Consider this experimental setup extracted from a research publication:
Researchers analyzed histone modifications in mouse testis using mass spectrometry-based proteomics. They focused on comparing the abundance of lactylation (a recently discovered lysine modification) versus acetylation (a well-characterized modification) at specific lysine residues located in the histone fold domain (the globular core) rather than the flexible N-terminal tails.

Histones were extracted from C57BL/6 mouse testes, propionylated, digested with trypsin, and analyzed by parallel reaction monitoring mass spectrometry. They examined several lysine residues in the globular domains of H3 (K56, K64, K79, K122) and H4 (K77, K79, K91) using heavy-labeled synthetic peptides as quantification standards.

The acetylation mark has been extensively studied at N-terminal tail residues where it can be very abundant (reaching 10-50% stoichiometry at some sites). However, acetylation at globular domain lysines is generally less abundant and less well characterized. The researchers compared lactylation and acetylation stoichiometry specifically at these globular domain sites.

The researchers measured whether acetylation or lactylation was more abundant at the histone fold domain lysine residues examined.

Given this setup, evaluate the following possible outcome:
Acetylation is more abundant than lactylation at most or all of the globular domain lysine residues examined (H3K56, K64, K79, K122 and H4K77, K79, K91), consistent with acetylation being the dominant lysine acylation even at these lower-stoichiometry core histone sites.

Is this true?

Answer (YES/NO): NO